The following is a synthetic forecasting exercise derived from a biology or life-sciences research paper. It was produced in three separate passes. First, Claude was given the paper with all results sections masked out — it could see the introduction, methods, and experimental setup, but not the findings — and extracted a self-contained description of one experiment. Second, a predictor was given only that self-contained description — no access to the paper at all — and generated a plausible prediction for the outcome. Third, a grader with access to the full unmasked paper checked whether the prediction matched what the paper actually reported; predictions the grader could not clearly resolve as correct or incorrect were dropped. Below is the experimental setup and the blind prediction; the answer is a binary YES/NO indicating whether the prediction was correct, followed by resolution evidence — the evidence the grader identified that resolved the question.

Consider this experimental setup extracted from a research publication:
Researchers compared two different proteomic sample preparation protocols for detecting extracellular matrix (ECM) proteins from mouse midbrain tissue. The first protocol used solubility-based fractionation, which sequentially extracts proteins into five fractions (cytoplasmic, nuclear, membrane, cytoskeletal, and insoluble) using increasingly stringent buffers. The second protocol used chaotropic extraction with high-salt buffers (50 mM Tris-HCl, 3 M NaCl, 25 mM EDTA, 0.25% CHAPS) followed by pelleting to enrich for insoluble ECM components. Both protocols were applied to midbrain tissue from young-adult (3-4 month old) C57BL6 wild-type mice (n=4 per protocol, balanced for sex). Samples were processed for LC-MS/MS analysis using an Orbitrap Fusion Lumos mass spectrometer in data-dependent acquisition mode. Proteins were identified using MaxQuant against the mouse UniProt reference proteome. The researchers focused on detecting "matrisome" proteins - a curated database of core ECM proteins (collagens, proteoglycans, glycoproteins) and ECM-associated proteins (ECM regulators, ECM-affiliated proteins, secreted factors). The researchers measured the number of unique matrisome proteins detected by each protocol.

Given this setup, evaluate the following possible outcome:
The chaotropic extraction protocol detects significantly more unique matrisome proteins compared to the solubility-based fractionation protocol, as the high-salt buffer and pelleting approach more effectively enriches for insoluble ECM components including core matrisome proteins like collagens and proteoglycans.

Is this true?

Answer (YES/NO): NO